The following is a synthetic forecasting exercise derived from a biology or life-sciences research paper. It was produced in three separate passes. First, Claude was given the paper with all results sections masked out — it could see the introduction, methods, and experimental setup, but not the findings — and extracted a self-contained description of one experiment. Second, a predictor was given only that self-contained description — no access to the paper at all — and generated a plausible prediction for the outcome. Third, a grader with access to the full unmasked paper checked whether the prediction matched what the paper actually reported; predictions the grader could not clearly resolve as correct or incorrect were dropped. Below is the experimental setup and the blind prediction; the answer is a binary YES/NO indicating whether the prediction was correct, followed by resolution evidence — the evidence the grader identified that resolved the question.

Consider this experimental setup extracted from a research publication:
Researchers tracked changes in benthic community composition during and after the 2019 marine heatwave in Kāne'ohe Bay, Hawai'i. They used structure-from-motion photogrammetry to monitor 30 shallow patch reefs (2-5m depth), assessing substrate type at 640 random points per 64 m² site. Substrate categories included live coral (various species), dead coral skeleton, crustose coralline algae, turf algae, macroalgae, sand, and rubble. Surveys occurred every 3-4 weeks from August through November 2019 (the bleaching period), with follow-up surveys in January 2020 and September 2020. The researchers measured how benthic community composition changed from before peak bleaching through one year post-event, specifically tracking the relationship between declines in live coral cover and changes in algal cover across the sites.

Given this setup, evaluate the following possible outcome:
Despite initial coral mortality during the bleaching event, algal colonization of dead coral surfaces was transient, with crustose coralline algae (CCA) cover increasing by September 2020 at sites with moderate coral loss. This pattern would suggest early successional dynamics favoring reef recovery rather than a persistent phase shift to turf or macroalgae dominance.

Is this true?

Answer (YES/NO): NO